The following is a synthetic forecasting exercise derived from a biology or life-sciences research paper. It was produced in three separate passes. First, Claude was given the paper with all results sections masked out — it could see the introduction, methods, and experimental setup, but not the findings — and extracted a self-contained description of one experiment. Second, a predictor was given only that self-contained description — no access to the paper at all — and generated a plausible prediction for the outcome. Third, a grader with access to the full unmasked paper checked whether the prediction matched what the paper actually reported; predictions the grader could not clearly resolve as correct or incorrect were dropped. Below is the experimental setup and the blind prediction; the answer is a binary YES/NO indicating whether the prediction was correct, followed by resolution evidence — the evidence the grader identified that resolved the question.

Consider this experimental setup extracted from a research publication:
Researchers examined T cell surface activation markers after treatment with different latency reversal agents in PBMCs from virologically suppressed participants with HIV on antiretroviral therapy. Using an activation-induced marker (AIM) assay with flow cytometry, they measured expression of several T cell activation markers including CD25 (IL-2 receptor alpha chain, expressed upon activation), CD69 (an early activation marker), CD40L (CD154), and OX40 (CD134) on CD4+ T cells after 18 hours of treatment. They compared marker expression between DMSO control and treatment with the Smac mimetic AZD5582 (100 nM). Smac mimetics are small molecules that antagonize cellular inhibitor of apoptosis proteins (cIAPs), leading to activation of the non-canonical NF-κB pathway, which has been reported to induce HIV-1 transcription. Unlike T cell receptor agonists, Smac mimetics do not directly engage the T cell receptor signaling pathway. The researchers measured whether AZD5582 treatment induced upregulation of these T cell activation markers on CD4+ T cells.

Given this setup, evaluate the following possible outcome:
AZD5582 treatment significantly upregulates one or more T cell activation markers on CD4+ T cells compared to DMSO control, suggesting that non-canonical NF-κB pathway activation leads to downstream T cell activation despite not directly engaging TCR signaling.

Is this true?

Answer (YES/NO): NO